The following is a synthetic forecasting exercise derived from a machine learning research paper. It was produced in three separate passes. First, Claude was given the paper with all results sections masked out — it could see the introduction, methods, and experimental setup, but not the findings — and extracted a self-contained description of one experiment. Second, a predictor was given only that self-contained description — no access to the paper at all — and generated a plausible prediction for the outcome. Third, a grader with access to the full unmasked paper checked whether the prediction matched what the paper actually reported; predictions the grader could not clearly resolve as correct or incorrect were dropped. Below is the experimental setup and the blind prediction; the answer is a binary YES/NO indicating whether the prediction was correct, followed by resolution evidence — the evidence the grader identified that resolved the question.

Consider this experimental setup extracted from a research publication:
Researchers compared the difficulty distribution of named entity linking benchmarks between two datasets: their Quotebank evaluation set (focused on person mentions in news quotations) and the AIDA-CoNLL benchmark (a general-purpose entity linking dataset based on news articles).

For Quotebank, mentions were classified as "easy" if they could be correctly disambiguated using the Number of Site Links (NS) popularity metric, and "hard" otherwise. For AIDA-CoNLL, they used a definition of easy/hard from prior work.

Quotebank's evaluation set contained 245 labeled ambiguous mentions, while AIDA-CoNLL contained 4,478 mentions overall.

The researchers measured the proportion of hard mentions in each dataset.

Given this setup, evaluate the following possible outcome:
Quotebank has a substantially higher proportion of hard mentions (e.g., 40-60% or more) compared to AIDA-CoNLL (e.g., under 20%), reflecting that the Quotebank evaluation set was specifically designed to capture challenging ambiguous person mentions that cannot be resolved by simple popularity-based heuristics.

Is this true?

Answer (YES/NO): NO